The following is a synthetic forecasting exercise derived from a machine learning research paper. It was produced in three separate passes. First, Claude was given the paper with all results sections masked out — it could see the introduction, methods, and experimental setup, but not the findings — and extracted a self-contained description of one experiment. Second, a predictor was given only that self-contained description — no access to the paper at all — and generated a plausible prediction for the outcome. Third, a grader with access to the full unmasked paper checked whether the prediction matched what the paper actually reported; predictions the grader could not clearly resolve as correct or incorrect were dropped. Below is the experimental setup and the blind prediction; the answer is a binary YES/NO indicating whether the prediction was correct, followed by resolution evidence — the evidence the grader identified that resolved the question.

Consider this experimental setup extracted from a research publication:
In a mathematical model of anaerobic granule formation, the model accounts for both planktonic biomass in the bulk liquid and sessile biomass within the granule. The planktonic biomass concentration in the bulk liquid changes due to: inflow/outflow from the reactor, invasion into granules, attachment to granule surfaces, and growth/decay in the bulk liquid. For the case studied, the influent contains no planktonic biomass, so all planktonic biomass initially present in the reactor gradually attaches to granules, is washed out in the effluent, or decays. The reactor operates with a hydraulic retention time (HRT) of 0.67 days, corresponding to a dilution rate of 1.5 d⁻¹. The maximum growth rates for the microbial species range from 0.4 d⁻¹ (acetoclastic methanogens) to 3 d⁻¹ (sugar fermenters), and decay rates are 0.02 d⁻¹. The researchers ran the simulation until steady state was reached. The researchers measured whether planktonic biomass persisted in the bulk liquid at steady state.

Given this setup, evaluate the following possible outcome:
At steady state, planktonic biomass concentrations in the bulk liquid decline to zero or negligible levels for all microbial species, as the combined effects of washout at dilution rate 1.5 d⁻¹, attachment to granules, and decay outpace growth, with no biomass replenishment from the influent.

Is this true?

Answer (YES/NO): YES